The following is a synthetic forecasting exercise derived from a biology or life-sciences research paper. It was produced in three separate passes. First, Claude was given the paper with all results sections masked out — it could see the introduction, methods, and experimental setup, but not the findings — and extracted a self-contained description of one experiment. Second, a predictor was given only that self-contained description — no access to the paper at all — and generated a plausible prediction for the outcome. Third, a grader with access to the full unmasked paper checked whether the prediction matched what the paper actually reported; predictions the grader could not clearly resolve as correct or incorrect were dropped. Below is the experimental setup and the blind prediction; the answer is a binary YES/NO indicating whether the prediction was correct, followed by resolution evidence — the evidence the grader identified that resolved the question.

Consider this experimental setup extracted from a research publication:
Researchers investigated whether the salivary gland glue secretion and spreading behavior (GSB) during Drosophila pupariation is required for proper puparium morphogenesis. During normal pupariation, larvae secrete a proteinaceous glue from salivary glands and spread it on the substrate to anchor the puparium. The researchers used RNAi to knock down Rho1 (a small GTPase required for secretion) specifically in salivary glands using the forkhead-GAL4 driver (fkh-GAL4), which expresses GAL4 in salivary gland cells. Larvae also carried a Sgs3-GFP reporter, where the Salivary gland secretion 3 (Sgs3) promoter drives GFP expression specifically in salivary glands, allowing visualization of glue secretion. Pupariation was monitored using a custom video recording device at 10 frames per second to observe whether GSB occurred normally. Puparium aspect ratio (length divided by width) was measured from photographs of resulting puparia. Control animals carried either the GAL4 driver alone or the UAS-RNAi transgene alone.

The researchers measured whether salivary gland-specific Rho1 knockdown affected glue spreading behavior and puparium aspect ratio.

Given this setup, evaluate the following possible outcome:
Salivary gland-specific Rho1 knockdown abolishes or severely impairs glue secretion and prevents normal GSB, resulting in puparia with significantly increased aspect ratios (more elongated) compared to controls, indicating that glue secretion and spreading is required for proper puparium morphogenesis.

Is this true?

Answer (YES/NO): NO